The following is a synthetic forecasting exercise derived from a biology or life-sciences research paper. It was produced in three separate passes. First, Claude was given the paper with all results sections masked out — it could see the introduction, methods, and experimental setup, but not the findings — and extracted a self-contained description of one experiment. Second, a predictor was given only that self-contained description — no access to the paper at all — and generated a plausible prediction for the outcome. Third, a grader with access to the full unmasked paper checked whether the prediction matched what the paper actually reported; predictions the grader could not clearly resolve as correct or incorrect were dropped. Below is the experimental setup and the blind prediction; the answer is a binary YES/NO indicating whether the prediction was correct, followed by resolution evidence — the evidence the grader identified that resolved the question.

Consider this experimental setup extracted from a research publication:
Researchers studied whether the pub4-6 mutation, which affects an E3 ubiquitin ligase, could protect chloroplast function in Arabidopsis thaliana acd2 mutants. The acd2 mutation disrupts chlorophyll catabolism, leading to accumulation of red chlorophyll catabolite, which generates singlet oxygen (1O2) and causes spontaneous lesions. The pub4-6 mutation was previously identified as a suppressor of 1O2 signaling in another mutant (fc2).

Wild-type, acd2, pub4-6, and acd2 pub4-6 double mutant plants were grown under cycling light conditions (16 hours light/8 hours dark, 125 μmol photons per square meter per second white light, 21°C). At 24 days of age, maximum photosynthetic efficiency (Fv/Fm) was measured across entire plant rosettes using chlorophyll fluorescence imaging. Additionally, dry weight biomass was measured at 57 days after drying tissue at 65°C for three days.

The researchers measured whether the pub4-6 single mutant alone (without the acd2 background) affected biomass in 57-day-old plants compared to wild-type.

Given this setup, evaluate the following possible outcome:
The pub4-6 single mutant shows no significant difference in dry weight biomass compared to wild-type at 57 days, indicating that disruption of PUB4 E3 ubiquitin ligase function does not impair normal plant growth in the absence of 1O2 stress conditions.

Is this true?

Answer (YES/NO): NO